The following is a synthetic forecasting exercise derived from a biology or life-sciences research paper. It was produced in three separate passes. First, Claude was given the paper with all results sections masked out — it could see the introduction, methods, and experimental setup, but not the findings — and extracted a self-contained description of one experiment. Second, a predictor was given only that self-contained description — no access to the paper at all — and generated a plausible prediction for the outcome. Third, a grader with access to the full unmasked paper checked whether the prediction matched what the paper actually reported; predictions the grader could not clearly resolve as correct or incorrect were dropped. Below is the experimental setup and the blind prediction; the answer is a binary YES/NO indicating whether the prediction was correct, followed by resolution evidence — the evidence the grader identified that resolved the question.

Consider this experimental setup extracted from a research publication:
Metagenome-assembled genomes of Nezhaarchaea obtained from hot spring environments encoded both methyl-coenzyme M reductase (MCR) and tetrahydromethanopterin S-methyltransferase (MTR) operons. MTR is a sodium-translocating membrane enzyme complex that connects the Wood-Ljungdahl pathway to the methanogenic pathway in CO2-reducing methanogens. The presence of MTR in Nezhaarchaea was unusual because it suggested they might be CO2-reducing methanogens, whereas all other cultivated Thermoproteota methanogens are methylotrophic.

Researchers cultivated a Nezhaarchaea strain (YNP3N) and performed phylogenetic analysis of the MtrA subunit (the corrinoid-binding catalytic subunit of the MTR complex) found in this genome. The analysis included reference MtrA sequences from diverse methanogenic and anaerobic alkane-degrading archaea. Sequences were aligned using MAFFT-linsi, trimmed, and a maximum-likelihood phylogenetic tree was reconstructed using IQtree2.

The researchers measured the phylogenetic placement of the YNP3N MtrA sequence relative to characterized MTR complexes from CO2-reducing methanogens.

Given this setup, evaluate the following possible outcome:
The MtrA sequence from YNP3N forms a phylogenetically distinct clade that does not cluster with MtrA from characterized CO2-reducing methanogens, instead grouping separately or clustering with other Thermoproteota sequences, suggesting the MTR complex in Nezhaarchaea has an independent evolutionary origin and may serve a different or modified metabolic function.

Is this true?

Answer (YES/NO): YES